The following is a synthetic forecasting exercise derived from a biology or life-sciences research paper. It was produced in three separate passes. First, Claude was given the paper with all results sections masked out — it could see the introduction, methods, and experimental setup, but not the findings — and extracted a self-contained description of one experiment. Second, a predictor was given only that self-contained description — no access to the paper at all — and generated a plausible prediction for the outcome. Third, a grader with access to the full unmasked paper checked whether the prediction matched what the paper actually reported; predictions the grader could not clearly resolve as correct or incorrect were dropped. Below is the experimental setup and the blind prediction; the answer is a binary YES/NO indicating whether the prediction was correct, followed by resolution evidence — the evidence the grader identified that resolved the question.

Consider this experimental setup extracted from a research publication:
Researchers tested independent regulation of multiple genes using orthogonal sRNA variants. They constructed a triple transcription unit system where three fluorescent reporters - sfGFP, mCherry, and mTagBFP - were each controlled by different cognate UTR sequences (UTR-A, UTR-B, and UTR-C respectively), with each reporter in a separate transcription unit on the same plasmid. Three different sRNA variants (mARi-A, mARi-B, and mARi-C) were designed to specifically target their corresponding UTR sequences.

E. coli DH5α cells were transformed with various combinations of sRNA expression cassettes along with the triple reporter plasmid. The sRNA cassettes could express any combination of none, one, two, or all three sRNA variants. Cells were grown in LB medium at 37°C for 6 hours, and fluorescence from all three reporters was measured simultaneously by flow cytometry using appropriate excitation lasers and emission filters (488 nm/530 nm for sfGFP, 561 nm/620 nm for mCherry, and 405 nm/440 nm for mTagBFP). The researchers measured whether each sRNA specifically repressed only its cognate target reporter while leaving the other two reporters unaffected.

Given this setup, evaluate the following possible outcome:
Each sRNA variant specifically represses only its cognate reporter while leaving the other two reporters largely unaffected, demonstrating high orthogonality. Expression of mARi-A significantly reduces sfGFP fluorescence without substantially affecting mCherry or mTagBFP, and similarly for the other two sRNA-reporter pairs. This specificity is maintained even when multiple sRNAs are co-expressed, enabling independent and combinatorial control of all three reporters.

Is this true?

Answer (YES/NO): YES